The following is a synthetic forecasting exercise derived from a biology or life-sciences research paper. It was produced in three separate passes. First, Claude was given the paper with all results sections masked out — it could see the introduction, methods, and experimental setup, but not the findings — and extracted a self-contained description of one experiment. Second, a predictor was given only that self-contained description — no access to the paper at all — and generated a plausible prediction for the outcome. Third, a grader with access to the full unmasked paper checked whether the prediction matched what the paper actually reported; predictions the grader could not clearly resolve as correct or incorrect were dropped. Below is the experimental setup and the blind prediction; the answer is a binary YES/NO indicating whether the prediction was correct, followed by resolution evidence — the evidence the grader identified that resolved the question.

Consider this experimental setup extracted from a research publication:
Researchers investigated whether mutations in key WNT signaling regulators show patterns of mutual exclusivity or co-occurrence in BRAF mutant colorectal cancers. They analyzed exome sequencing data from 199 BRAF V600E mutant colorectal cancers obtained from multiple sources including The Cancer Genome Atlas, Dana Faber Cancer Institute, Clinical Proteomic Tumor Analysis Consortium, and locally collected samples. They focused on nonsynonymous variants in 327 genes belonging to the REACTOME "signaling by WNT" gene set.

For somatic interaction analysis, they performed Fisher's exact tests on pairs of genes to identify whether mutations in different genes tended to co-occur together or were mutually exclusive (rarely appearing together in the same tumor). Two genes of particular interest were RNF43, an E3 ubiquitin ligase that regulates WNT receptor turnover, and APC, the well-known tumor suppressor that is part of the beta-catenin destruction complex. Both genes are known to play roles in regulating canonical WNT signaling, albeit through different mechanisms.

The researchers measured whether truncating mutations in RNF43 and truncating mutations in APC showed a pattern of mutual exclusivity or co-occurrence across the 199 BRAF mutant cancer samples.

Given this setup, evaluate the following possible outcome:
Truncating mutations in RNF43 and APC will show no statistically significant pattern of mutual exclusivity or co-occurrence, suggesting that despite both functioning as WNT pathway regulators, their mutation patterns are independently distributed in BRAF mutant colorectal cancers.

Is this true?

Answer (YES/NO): NO